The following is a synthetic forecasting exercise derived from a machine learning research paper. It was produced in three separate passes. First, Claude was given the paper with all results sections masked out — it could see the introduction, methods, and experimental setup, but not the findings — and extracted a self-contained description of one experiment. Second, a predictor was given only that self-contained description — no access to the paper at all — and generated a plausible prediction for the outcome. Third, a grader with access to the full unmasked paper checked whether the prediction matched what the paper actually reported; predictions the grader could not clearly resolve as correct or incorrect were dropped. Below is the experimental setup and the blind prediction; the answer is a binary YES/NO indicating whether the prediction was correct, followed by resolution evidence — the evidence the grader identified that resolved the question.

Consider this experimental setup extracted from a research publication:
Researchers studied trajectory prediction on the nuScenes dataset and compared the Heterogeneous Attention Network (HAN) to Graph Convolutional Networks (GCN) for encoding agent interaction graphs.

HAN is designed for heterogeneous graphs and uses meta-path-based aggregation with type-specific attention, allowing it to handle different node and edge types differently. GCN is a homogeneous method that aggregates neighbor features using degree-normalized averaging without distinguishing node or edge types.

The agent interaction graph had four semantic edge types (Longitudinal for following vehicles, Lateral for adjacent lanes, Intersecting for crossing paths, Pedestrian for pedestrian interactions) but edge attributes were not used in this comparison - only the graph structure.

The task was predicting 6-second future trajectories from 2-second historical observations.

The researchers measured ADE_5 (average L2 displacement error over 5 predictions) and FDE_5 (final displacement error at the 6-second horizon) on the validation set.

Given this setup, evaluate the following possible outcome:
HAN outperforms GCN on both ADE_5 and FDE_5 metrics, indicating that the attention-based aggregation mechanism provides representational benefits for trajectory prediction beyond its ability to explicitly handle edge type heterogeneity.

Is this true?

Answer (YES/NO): YES